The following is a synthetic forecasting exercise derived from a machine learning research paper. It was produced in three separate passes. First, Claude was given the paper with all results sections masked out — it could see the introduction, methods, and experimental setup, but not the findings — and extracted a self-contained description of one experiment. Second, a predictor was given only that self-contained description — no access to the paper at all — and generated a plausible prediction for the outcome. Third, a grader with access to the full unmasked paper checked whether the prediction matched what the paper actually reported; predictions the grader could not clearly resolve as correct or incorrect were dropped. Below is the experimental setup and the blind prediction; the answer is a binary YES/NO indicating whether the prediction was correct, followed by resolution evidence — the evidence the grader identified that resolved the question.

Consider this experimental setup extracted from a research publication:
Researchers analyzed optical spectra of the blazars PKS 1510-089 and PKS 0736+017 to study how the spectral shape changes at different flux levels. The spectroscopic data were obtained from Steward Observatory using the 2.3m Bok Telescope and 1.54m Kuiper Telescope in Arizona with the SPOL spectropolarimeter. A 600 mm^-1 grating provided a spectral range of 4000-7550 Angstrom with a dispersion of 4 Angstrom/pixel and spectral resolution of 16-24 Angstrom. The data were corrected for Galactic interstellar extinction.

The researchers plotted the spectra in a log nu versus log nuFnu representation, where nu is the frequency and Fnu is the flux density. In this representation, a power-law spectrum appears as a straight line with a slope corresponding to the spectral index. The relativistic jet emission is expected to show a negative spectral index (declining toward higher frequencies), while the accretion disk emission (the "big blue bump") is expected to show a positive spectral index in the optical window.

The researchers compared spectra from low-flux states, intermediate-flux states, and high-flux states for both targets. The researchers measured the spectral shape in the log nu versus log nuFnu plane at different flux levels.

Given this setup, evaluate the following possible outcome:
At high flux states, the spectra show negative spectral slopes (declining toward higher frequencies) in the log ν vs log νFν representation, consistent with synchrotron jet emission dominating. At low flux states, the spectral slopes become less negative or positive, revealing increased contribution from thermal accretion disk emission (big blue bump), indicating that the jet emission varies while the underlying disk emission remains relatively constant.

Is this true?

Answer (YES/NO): NO